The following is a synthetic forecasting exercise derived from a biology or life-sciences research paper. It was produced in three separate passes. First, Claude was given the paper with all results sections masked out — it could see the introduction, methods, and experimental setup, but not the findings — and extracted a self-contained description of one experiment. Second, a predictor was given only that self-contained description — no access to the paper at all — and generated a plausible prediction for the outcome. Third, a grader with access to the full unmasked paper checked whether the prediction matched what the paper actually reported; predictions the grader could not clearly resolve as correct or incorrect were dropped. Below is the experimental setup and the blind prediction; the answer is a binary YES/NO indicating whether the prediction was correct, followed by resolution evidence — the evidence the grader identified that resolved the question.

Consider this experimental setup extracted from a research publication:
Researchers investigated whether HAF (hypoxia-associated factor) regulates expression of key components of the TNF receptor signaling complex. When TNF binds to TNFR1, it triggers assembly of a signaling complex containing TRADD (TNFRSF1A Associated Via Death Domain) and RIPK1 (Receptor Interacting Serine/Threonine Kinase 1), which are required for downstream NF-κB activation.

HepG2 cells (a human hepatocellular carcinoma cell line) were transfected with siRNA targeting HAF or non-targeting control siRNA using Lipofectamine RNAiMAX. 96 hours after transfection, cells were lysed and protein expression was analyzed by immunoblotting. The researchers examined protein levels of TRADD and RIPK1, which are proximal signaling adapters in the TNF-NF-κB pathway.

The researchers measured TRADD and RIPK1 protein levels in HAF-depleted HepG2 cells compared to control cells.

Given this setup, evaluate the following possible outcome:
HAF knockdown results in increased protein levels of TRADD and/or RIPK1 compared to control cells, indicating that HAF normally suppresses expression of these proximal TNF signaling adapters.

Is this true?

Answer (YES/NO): NO